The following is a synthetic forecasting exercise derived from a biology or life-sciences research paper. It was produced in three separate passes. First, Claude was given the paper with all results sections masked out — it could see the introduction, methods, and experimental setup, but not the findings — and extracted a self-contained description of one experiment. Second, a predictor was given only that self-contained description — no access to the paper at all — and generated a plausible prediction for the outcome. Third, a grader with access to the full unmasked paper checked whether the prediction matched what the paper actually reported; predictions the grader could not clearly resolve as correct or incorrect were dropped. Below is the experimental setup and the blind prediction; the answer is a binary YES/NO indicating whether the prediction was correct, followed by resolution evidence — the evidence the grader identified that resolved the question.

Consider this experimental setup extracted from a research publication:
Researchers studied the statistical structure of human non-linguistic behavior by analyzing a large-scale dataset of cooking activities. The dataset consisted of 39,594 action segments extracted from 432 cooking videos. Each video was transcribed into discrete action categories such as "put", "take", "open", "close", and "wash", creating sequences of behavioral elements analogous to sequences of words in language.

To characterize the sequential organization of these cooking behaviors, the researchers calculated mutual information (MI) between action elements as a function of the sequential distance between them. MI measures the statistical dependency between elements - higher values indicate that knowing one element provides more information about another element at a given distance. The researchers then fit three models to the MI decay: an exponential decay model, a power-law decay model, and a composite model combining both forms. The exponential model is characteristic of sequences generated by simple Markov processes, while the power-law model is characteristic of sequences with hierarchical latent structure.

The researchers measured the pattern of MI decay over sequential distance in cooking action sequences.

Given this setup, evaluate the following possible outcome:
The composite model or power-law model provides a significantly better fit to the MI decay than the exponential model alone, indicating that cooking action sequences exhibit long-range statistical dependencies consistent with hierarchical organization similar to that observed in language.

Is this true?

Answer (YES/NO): YES